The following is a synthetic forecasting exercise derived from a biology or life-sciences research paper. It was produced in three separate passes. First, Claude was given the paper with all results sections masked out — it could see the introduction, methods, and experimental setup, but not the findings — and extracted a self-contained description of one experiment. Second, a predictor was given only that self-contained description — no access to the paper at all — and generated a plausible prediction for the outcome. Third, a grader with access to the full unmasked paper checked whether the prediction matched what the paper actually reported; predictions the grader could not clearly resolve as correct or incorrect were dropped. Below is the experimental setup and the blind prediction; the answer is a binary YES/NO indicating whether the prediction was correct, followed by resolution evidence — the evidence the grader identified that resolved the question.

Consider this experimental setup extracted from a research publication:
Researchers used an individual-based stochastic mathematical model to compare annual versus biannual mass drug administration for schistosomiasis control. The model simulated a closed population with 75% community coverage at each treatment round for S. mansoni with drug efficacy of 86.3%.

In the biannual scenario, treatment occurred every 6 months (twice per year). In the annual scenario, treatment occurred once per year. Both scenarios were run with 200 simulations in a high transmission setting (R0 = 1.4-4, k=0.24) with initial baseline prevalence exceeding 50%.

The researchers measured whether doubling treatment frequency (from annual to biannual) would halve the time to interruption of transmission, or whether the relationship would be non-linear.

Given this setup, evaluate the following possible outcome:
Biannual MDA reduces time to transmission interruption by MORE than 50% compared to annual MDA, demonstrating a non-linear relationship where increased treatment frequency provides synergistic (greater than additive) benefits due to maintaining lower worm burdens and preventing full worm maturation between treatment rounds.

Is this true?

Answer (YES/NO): NO